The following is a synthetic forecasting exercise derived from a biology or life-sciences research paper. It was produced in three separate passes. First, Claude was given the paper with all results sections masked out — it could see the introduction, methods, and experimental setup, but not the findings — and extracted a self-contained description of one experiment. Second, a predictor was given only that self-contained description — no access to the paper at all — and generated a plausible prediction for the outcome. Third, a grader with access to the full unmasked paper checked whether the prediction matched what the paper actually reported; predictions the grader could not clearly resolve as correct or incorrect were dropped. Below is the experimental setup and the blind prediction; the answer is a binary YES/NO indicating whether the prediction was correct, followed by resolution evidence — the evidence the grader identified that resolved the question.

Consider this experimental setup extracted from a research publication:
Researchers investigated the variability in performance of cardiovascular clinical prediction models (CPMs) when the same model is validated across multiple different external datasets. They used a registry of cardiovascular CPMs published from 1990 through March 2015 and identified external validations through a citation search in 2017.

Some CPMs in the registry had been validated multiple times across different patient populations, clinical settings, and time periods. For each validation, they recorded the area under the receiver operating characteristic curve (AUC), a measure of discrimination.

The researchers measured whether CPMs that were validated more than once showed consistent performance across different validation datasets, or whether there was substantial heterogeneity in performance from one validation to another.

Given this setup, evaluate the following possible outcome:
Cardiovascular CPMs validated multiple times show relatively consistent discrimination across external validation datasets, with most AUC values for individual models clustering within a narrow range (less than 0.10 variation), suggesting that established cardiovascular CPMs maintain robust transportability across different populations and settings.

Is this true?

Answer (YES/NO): NO